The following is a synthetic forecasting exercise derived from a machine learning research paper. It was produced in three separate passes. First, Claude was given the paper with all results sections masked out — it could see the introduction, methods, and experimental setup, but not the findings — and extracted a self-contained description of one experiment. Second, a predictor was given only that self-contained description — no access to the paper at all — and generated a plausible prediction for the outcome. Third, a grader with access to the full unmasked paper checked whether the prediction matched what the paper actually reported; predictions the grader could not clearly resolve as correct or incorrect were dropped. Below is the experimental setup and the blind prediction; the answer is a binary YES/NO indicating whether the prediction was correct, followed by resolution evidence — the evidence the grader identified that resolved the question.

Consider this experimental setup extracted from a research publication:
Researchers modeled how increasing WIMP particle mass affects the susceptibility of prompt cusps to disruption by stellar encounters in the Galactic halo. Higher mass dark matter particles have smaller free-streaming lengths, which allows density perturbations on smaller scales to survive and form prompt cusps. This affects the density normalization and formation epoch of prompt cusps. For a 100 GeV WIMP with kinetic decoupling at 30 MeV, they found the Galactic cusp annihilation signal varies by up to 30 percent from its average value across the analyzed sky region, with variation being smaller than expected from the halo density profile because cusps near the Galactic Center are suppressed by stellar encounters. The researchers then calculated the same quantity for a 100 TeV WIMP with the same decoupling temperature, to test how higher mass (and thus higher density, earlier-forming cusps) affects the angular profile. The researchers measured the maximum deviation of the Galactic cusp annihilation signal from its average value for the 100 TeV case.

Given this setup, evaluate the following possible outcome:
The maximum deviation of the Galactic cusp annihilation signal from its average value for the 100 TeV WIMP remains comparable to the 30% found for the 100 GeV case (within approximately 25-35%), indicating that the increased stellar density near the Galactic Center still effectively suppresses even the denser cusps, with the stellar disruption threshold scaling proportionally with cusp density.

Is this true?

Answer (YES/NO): NO